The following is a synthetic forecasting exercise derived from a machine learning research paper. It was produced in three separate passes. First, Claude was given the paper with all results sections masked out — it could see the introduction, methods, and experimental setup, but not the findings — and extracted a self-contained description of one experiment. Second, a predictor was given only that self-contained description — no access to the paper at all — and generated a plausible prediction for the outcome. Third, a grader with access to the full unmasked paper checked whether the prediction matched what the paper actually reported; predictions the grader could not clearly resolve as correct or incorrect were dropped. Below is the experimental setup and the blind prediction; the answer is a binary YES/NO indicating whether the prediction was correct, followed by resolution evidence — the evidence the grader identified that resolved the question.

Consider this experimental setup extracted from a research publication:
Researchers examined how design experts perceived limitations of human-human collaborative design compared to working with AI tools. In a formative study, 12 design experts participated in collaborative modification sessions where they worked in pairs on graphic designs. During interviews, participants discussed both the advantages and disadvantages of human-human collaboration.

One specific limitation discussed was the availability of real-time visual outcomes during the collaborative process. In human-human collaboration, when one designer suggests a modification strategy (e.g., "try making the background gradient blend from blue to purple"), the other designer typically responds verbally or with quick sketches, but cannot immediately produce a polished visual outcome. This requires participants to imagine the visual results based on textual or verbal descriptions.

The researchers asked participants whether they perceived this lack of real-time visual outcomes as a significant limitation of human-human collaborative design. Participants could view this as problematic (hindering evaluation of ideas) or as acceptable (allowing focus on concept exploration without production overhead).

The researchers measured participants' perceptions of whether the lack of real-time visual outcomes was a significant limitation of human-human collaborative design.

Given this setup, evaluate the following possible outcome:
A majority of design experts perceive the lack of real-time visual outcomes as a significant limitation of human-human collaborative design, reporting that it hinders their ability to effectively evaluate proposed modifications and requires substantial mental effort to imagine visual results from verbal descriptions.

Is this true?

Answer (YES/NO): NO